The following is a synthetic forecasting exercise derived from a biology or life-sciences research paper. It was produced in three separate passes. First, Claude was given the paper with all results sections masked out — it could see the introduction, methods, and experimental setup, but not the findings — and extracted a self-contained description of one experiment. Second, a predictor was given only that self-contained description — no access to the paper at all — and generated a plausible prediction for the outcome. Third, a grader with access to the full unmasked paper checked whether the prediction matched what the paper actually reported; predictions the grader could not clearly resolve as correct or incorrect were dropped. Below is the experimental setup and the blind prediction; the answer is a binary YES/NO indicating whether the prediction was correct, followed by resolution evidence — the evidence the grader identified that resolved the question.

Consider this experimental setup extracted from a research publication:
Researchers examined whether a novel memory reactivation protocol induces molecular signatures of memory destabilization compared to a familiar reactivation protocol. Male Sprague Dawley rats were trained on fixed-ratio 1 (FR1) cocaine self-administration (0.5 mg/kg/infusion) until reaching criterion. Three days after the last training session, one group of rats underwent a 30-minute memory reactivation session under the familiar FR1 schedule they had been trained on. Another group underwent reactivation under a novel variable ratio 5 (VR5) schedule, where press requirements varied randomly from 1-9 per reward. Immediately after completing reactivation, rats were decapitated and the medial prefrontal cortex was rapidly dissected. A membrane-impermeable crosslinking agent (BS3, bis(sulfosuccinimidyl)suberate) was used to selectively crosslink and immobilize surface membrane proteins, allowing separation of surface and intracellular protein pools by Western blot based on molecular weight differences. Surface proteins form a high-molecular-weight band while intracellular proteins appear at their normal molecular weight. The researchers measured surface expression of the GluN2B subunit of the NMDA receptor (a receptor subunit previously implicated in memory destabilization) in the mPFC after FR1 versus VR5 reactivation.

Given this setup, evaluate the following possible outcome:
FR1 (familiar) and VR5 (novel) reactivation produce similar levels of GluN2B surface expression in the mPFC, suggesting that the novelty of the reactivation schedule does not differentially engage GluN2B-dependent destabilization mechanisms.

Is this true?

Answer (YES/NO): YES